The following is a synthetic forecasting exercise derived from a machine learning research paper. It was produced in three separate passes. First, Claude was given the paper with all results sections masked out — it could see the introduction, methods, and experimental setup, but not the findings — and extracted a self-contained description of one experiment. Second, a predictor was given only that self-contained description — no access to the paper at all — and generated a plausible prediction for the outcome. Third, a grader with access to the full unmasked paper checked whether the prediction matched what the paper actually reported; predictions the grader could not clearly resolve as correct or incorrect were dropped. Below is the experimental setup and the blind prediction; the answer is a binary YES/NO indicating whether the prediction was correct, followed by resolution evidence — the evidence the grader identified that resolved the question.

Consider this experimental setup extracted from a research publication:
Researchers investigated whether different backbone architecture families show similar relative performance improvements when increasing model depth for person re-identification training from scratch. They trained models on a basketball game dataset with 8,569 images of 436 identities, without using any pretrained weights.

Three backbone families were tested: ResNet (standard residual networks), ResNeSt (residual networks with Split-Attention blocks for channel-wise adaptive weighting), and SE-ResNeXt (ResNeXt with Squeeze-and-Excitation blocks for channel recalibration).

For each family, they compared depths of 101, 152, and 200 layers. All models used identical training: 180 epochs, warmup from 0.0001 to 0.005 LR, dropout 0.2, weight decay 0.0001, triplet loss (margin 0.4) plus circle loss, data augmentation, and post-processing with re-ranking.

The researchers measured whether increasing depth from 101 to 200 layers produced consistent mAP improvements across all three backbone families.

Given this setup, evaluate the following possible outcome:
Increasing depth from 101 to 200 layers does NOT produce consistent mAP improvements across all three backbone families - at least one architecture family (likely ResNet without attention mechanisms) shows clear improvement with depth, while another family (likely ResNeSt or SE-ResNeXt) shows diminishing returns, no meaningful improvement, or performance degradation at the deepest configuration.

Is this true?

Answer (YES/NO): YES